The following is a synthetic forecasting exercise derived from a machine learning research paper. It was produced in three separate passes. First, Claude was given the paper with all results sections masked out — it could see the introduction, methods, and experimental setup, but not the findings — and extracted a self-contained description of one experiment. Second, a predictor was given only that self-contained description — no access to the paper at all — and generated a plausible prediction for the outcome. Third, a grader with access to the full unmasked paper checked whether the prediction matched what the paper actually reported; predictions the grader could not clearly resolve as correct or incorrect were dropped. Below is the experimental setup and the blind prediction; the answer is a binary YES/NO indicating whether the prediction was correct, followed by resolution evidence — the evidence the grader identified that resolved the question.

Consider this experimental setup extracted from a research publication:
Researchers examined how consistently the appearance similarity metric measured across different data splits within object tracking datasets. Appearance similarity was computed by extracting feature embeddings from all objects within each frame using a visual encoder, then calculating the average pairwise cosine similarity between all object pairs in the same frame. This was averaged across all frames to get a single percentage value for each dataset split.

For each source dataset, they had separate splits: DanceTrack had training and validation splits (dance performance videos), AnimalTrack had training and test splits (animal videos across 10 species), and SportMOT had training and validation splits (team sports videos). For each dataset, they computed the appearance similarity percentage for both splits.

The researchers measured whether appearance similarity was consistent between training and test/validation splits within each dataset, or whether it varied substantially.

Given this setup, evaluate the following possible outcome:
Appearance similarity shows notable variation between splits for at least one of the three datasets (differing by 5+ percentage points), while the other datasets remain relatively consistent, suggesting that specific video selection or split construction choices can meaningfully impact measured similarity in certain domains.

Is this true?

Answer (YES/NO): NO